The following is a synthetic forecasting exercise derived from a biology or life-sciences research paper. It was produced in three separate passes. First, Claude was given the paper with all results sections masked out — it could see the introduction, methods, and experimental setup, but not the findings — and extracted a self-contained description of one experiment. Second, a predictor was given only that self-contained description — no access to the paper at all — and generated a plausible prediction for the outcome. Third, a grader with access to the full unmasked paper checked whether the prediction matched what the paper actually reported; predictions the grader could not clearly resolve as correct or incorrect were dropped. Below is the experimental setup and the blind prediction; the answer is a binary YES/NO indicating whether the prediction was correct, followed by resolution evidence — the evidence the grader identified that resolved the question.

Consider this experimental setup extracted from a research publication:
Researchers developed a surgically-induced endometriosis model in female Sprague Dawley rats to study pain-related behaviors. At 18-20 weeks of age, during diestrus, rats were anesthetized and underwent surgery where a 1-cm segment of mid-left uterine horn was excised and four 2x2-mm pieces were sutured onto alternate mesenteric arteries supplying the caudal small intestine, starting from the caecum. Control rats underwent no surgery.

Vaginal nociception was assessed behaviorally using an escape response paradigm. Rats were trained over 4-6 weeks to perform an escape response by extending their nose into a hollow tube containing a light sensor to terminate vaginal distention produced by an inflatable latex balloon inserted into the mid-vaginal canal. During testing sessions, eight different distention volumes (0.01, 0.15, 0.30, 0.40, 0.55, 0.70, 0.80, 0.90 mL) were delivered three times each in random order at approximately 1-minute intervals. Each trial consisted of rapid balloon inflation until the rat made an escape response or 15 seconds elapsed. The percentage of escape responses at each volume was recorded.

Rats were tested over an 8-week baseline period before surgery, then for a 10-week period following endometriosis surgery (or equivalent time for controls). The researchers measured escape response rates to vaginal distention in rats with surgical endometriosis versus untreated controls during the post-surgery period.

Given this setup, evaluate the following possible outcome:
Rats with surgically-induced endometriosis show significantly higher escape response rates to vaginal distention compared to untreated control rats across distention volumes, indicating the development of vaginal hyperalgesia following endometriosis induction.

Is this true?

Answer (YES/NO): YES